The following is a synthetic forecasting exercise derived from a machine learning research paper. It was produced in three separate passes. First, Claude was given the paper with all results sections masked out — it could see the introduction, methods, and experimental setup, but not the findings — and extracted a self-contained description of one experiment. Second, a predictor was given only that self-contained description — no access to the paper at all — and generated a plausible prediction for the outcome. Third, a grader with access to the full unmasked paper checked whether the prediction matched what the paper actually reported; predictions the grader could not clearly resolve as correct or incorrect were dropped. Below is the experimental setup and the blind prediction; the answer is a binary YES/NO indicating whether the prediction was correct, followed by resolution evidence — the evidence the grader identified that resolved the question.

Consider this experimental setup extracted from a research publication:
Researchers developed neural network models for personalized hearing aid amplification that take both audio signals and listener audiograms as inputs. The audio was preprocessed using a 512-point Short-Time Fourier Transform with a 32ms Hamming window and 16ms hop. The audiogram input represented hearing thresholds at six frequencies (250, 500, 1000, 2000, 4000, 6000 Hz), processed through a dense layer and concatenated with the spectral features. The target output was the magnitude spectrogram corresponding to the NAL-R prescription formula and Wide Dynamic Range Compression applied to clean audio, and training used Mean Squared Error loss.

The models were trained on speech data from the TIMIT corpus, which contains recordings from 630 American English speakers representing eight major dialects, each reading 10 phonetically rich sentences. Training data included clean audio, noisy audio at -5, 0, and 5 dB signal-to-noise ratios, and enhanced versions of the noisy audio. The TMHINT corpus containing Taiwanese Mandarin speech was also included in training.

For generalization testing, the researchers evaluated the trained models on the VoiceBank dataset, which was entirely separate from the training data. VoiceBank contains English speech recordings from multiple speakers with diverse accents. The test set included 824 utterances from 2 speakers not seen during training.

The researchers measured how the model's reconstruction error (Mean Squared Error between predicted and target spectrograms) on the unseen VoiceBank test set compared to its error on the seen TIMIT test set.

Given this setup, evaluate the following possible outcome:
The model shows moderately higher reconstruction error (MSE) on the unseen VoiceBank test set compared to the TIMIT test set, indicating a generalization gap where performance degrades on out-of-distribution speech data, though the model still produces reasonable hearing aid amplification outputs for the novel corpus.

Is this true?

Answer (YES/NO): NO